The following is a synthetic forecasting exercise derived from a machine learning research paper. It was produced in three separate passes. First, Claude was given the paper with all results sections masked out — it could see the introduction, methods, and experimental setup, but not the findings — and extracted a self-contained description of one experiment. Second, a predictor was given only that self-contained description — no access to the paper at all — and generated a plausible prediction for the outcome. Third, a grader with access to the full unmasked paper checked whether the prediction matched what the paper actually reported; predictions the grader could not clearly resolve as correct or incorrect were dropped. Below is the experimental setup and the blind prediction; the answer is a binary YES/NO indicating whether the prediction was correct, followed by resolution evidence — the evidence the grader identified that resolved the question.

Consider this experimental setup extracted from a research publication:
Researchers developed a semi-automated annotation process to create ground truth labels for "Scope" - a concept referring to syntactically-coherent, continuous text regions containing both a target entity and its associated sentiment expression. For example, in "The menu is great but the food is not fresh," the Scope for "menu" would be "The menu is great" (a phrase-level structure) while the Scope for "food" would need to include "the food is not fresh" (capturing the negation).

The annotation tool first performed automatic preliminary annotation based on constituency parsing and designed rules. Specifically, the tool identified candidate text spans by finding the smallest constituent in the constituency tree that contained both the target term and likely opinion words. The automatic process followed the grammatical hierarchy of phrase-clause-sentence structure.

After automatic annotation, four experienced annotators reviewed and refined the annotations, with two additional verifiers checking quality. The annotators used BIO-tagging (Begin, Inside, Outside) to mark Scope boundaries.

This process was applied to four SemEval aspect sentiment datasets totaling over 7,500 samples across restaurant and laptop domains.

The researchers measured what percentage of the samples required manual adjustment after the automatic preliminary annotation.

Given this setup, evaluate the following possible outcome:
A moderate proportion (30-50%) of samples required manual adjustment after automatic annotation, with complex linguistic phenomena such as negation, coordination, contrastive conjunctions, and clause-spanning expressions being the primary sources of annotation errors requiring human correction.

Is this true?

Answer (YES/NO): NO